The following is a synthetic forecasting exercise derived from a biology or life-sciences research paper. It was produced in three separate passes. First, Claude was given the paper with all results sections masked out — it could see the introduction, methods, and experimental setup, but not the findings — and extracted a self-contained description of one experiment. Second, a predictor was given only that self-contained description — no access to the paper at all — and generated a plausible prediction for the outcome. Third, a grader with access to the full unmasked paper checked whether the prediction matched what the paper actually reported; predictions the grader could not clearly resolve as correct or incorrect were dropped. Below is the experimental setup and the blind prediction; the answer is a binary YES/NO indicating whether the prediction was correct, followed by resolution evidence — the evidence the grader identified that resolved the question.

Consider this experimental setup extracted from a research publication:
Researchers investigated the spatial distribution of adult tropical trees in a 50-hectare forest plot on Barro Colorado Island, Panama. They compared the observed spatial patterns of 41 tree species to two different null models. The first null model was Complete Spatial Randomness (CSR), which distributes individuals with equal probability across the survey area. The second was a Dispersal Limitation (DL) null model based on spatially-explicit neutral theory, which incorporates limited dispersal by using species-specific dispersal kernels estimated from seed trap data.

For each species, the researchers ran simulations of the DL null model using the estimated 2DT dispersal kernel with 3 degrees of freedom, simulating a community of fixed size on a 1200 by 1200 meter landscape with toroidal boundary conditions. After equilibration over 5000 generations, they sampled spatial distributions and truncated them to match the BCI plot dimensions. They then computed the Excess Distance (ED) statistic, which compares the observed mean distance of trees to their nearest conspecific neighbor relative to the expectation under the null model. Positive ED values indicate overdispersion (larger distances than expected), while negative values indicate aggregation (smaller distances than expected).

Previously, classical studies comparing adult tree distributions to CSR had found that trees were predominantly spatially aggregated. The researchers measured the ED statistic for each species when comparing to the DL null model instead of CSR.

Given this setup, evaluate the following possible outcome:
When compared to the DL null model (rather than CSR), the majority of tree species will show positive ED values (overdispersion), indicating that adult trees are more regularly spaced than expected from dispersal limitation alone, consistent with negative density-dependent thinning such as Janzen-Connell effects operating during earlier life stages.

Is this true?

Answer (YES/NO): YES